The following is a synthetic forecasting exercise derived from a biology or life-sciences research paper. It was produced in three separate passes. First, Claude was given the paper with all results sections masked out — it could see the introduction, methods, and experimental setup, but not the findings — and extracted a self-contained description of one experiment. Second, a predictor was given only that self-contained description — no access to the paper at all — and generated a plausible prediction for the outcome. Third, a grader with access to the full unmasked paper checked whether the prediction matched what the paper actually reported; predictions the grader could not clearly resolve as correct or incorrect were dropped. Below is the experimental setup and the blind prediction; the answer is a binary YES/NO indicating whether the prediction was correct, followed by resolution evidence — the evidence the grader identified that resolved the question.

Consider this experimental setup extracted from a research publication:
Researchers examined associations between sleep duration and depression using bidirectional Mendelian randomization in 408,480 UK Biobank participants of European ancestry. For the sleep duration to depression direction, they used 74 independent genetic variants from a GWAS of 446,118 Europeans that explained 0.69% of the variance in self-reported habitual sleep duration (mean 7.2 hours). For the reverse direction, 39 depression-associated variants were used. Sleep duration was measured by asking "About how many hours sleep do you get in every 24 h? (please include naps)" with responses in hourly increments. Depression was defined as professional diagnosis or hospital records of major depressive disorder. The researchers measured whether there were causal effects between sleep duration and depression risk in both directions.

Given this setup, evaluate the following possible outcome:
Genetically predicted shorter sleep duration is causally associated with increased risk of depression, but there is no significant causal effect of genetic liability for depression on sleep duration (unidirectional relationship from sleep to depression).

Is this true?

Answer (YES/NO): NO